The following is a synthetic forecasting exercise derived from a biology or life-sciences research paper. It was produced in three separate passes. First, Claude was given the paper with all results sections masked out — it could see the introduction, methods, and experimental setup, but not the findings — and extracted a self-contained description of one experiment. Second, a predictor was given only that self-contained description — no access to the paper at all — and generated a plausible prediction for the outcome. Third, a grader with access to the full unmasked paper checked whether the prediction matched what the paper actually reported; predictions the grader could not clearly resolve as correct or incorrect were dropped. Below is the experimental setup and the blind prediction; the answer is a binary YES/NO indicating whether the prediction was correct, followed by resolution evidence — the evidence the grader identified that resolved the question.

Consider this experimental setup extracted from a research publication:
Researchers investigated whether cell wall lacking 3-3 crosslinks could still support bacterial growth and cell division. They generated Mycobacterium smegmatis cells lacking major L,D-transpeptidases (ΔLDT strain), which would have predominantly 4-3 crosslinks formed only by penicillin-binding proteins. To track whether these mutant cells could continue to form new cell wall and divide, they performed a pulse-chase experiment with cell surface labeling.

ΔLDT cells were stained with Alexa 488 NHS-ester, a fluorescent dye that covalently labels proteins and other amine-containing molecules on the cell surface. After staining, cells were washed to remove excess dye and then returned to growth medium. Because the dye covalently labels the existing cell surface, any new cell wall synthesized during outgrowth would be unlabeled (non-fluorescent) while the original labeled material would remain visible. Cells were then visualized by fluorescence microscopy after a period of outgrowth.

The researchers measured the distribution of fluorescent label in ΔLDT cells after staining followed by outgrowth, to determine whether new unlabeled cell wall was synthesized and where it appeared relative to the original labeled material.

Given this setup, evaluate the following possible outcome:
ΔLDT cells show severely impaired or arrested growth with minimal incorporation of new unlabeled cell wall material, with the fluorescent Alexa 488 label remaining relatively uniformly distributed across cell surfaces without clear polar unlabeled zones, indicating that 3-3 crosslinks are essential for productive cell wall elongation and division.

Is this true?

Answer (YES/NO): NO